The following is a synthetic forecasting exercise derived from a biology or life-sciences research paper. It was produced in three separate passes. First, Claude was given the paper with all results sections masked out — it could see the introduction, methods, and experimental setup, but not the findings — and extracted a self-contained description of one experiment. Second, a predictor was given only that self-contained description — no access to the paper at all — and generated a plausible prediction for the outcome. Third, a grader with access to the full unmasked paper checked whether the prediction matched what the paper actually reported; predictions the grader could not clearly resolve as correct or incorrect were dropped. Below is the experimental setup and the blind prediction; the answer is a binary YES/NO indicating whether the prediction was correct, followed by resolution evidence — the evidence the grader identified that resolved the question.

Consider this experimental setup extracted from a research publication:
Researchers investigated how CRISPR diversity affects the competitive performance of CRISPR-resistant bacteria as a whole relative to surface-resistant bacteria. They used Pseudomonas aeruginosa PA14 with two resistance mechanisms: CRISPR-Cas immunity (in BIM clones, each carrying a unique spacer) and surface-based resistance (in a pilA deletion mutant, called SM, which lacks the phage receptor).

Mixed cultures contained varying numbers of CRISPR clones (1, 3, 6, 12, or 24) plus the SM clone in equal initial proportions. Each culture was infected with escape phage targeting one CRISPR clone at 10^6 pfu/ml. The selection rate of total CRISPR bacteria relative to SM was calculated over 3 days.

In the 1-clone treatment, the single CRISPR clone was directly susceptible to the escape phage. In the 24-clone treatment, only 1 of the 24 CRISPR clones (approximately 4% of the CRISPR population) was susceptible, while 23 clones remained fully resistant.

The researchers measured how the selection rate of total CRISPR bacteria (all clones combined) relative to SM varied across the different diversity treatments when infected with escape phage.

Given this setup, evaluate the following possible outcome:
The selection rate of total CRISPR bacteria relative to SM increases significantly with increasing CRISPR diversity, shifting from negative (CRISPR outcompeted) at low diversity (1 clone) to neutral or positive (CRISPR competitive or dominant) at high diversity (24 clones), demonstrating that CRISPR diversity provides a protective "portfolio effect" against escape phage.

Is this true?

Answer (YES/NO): NO